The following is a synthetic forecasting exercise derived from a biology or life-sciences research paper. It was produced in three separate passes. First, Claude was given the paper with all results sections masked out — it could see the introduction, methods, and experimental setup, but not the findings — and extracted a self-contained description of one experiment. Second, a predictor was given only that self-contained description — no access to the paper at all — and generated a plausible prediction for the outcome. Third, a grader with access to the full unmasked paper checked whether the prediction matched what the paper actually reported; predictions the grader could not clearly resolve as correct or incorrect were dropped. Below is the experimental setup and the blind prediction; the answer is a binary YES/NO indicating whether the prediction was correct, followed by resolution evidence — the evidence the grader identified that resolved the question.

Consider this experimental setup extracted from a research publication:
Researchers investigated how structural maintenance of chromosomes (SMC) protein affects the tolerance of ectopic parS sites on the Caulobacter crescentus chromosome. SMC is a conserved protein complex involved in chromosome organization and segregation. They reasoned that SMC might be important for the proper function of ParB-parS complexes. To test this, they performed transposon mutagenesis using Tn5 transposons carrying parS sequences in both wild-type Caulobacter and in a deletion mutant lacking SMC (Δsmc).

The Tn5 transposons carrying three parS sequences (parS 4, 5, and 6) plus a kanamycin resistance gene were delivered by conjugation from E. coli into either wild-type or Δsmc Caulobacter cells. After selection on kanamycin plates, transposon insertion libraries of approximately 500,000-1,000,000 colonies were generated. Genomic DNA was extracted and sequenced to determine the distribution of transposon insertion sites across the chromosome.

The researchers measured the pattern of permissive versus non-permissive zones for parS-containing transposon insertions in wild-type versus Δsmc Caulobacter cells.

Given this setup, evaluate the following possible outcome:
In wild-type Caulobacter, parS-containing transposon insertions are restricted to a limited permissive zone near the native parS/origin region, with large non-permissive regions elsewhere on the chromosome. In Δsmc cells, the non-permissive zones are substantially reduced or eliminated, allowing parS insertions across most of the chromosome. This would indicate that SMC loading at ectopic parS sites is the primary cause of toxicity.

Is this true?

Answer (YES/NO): NO